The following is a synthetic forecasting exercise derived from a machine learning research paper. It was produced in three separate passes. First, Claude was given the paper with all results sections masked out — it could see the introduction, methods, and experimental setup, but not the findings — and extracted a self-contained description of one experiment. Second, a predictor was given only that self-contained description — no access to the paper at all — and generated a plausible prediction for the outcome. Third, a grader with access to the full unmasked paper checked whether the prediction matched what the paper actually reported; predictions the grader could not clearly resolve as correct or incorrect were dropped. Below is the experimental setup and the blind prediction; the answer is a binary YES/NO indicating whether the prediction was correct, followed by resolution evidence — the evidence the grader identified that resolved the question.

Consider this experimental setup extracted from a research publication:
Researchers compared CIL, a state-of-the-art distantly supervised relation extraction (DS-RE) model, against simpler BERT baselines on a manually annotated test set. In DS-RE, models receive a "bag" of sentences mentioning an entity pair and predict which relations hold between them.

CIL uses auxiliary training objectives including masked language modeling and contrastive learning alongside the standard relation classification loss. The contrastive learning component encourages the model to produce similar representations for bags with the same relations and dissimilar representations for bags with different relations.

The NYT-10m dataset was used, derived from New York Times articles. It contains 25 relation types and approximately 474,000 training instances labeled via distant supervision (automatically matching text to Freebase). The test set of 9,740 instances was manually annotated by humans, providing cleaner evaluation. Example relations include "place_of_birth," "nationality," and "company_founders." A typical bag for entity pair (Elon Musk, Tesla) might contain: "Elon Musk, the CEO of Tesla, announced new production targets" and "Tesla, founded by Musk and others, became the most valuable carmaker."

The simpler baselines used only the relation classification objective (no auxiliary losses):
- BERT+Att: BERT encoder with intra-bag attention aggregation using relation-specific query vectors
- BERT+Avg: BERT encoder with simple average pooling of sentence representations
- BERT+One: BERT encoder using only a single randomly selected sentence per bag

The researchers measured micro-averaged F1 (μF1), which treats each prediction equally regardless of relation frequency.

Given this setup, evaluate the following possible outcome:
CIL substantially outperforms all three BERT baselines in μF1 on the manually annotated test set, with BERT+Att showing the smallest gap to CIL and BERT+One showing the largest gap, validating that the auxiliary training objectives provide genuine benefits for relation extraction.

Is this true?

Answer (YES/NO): NO